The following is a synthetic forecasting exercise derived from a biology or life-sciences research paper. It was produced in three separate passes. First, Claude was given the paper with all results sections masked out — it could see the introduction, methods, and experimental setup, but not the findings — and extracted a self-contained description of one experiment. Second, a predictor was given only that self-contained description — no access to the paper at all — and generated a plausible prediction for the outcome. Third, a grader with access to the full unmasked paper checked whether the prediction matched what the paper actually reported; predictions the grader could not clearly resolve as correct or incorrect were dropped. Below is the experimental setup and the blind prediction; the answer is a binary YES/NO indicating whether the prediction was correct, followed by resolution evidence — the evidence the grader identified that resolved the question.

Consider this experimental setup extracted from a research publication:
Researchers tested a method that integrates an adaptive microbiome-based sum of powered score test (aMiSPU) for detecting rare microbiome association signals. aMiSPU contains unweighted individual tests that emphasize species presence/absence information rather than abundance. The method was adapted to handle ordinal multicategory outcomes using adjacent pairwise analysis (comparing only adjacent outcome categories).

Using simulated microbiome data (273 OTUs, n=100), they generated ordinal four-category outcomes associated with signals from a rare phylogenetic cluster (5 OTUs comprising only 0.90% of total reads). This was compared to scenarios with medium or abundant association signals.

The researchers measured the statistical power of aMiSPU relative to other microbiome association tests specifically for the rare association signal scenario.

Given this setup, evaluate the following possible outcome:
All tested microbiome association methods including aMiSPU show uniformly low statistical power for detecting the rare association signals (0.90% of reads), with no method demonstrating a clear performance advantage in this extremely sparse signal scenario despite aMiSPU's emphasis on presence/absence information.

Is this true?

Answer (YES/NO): NO